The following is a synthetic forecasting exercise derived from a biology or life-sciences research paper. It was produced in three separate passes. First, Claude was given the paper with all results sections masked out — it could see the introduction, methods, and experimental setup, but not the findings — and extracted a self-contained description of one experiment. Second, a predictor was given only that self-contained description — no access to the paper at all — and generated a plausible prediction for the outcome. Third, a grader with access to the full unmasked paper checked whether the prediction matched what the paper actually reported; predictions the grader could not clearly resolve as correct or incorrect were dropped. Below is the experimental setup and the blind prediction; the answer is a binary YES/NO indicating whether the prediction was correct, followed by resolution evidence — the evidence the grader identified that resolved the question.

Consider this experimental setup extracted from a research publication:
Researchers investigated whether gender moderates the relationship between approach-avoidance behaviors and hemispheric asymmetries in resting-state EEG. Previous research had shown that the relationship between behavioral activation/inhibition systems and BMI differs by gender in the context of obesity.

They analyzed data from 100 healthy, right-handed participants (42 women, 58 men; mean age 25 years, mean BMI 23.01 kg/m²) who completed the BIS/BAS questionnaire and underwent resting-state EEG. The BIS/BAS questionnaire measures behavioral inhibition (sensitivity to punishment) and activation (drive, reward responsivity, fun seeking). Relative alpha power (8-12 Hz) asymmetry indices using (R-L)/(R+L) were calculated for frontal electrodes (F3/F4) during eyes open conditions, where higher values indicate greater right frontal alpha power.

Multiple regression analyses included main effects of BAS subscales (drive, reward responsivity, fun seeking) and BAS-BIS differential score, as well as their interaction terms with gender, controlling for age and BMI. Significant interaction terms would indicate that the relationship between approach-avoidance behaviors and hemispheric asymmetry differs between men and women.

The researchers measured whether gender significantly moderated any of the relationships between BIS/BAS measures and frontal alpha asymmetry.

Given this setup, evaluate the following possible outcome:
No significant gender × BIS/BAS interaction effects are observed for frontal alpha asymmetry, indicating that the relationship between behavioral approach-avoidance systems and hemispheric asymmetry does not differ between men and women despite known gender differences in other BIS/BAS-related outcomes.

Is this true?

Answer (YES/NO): NO